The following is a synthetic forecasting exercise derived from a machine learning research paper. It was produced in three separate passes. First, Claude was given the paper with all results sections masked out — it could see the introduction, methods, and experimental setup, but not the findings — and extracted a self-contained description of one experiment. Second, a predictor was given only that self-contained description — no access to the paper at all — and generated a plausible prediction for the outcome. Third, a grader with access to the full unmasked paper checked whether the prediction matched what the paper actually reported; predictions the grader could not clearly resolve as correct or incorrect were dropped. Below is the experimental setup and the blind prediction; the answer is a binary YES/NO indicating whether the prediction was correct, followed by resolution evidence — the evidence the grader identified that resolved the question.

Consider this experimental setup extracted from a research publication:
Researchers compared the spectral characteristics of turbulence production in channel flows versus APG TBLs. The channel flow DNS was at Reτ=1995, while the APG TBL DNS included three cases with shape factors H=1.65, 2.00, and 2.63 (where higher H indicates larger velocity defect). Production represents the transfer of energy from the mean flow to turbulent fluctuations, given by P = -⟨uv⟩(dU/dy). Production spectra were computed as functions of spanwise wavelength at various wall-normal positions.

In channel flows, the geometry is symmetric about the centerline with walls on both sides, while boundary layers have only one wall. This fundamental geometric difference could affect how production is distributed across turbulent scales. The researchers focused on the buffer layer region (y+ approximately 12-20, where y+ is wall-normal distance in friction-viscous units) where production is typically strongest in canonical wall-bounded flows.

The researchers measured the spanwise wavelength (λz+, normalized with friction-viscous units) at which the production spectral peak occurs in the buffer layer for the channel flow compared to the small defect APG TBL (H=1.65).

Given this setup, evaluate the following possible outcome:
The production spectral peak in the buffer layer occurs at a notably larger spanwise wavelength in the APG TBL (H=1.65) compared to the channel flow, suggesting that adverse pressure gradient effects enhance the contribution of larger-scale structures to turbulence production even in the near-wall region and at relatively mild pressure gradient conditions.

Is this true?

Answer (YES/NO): NO